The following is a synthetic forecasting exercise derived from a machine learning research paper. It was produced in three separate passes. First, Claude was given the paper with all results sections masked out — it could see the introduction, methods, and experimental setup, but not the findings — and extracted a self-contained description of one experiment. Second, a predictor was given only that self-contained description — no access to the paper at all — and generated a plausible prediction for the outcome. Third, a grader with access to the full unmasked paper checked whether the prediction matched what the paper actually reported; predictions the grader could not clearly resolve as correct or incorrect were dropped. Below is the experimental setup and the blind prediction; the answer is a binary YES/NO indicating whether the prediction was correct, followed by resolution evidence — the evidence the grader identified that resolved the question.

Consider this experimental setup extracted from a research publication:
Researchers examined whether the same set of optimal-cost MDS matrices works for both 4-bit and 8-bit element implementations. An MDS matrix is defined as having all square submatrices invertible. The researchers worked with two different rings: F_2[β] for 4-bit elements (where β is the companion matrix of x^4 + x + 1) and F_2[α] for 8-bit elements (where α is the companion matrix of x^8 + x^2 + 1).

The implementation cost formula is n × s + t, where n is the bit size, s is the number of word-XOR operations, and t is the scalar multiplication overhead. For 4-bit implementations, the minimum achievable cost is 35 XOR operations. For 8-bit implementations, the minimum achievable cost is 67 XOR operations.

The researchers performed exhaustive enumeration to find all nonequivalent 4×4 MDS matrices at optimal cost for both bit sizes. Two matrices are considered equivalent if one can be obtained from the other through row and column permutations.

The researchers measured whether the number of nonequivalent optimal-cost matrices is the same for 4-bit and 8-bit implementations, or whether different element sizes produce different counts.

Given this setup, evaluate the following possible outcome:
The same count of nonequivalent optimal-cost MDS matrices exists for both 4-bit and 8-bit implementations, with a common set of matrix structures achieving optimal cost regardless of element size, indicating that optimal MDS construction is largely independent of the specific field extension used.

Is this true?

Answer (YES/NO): YES